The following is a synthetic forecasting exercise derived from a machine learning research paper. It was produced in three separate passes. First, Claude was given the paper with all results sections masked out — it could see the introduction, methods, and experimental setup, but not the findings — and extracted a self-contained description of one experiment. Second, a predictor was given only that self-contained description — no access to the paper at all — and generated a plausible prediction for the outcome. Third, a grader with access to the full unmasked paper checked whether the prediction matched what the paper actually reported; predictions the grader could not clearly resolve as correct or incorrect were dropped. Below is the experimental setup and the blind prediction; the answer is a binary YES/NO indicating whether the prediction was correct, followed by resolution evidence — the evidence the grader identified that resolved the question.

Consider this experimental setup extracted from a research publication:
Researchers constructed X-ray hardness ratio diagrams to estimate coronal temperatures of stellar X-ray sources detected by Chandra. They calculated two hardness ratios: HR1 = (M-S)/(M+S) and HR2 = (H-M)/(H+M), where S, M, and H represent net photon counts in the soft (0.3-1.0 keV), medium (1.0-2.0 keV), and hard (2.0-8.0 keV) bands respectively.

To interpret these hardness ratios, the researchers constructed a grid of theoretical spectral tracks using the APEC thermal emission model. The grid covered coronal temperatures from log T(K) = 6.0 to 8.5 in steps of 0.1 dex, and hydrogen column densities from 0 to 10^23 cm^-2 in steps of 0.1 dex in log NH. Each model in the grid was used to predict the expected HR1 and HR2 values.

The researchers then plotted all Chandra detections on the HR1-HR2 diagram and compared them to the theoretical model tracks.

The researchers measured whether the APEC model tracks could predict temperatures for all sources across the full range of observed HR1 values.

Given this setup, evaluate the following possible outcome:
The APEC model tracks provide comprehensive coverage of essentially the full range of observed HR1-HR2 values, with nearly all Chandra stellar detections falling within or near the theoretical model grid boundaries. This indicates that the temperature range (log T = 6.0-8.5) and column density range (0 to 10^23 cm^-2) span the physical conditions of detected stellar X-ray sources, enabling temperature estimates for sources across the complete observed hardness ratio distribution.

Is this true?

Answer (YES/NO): NO